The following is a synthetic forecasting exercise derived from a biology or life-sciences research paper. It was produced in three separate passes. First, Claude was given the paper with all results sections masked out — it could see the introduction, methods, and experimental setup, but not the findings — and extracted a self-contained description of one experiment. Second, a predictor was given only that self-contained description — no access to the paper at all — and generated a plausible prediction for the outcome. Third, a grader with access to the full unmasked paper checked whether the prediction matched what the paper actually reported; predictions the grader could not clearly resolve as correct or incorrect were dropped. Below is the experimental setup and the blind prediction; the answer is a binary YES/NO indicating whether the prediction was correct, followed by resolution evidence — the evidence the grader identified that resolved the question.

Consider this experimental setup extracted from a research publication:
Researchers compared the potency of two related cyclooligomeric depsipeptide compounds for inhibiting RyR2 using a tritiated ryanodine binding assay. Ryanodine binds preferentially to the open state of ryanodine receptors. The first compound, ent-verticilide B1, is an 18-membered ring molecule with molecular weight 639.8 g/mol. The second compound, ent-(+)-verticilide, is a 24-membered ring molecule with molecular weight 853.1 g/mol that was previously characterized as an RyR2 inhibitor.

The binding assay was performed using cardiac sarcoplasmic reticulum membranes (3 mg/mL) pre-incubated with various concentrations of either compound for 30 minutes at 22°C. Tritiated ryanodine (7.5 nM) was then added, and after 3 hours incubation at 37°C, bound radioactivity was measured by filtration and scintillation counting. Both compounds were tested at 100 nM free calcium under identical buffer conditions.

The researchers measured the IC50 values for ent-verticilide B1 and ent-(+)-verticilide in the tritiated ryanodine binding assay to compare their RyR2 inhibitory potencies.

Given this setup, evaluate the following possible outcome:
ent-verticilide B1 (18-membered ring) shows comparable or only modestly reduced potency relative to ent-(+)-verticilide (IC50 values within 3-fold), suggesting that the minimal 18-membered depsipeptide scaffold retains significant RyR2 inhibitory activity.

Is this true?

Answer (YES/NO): NO